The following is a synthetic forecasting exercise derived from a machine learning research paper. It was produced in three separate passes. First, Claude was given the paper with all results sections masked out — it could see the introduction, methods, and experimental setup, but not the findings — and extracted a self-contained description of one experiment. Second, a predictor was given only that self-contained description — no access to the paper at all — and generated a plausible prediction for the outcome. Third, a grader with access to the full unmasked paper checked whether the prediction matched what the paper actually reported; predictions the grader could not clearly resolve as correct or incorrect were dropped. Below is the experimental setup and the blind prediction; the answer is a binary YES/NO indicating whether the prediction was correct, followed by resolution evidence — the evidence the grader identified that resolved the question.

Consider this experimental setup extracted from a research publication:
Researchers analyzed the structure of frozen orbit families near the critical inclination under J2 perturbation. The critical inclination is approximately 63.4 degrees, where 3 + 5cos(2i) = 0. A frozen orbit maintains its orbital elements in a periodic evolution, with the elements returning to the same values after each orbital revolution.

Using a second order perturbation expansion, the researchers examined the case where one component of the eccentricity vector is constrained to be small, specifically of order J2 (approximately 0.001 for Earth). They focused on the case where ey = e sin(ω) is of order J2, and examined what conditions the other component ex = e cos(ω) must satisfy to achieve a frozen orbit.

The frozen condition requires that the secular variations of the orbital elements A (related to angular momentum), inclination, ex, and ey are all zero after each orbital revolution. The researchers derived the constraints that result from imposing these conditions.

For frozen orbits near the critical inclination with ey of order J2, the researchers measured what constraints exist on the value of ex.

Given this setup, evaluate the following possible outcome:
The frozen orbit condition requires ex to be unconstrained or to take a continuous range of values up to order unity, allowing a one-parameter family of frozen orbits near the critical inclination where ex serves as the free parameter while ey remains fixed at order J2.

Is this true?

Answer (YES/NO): NO